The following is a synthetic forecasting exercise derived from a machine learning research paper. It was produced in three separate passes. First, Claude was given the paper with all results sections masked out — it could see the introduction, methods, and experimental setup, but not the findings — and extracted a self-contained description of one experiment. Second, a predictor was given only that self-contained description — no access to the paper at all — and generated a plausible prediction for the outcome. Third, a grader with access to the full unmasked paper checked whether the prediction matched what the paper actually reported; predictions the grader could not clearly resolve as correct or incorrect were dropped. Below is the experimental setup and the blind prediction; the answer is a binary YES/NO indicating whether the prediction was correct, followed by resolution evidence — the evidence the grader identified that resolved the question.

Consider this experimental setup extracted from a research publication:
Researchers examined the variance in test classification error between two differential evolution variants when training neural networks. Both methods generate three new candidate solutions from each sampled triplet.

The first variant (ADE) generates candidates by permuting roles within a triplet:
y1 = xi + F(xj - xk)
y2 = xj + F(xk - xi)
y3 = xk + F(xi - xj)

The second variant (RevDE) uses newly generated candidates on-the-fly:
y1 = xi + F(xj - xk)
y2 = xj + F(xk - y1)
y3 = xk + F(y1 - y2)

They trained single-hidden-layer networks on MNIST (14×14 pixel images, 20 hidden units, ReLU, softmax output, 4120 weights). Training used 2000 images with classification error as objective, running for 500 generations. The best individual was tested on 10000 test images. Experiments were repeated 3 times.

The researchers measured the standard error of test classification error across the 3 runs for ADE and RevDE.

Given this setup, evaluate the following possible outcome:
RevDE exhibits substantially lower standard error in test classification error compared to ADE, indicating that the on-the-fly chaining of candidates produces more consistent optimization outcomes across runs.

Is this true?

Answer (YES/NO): NO